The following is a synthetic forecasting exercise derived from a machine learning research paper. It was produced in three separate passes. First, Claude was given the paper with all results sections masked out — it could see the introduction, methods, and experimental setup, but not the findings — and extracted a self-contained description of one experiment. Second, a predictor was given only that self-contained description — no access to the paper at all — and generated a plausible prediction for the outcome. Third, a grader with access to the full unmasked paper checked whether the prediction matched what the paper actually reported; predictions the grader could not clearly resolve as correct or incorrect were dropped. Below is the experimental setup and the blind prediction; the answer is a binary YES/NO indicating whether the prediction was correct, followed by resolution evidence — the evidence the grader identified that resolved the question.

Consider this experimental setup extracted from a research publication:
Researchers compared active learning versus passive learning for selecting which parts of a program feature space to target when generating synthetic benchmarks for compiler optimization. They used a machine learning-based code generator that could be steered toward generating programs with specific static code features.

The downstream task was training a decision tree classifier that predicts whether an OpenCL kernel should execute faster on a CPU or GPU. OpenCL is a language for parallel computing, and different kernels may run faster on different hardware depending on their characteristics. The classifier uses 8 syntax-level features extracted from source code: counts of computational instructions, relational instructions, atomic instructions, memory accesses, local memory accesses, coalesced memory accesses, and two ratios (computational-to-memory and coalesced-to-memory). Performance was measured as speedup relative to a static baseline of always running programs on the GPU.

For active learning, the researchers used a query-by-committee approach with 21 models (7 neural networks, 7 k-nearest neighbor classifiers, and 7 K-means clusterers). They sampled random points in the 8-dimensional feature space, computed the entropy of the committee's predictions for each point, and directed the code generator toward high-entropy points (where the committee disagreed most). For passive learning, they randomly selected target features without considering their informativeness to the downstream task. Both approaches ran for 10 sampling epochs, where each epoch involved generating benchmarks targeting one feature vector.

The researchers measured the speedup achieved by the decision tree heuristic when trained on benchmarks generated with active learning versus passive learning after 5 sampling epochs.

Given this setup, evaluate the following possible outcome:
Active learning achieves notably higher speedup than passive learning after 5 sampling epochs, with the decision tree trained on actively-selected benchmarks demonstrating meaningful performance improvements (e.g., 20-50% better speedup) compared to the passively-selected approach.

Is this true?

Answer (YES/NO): NO